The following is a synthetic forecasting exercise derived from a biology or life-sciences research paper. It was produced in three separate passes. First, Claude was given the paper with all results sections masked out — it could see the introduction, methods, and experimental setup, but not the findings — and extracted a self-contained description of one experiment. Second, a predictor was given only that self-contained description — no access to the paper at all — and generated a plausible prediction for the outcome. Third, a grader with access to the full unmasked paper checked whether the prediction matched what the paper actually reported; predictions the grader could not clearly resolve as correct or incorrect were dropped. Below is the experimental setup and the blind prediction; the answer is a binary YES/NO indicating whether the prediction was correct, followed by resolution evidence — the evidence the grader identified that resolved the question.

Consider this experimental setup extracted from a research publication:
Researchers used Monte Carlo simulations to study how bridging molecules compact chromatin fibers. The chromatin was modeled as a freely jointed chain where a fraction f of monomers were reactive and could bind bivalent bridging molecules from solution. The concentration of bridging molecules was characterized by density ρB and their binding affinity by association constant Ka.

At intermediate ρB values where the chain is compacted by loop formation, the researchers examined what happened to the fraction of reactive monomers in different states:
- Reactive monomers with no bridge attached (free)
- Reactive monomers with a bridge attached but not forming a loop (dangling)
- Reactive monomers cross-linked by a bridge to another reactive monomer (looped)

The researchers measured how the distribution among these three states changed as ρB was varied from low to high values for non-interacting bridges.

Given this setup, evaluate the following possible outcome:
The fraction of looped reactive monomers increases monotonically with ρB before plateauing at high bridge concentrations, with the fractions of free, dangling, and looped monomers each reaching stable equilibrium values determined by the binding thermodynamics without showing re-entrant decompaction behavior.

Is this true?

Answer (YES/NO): NO